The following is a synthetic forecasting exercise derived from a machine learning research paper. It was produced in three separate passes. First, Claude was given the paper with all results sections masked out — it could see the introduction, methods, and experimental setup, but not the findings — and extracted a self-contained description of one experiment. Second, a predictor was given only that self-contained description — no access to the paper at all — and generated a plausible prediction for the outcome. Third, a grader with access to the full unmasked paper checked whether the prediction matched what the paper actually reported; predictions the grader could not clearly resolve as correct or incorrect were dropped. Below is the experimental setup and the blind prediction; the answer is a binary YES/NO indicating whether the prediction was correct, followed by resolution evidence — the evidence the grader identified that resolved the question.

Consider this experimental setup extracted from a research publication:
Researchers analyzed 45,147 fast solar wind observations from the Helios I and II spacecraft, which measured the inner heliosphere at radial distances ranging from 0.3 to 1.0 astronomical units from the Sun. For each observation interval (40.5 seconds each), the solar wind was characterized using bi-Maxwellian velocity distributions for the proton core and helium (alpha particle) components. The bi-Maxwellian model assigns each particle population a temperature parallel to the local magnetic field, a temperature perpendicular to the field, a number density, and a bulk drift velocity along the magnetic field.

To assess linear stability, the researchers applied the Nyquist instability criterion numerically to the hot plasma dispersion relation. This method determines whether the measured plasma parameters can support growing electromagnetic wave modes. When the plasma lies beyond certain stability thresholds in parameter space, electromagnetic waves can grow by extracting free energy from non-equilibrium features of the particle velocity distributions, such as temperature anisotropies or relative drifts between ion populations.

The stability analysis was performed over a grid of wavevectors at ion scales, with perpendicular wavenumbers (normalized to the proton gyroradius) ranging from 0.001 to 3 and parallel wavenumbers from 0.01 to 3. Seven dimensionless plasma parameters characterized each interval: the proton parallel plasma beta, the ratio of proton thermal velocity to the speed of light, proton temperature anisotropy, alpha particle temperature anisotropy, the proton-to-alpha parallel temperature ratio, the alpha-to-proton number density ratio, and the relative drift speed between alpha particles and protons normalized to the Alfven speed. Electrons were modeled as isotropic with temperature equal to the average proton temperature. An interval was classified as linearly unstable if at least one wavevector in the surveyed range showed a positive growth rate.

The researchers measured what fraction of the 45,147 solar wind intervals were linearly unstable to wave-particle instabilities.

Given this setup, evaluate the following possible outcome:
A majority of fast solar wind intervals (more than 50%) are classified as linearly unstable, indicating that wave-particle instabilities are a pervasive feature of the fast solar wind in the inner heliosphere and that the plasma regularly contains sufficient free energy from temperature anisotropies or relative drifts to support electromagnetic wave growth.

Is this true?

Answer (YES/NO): YES